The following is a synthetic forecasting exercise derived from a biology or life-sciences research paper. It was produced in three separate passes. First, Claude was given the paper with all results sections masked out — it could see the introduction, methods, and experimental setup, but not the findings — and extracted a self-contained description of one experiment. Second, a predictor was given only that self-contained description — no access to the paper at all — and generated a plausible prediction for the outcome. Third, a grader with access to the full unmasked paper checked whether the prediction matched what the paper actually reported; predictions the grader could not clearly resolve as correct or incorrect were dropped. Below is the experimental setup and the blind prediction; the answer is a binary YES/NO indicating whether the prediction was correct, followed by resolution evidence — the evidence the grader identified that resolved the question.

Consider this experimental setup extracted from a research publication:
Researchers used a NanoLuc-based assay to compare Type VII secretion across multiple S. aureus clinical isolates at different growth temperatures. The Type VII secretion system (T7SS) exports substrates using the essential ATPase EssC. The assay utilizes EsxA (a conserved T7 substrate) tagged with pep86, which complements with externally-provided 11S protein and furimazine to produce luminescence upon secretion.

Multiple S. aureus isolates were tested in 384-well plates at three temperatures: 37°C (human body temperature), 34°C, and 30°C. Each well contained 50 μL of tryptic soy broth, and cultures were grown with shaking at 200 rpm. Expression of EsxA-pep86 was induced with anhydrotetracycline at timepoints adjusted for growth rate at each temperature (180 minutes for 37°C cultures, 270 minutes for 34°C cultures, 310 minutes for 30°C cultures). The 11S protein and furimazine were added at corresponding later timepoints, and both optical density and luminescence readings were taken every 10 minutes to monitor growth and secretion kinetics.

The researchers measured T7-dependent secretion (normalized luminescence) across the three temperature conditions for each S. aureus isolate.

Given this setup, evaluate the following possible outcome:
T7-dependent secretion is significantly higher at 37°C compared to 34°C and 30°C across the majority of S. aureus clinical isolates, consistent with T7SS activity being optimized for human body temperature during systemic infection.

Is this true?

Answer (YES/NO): NO